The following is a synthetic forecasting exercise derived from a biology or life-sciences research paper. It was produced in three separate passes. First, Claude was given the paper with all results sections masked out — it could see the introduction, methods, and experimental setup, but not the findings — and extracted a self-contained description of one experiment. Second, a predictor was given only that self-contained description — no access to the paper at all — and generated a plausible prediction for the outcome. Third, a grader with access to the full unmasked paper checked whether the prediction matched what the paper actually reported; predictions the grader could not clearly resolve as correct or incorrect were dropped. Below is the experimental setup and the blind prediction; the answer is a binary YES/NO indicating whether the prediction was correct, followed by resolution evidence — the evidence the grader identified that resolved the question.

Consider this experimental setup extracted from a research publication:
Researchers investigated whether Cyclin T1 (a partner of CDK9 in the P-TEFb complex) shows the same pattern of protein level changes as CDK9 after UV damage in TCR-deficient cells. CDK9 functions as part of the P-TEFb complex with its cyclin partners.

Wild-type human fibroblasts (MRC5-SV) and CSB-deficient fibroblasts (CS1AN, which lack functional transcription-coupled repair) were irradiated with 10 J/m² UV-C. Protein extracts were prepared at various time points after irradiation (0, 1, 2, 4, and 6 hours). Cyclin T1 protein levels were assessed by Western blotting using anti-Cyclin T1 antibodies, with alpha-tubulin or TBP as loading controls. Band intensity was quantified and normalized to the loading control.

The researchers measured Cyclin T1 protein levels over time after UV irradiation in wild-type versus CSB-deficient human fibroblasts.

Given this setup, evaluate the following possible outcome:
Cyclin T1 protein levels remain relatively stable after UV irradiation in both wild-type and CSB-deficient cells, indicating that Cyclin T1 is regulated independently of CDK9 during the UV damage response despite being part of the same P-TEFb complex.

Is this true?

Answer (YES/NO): NO